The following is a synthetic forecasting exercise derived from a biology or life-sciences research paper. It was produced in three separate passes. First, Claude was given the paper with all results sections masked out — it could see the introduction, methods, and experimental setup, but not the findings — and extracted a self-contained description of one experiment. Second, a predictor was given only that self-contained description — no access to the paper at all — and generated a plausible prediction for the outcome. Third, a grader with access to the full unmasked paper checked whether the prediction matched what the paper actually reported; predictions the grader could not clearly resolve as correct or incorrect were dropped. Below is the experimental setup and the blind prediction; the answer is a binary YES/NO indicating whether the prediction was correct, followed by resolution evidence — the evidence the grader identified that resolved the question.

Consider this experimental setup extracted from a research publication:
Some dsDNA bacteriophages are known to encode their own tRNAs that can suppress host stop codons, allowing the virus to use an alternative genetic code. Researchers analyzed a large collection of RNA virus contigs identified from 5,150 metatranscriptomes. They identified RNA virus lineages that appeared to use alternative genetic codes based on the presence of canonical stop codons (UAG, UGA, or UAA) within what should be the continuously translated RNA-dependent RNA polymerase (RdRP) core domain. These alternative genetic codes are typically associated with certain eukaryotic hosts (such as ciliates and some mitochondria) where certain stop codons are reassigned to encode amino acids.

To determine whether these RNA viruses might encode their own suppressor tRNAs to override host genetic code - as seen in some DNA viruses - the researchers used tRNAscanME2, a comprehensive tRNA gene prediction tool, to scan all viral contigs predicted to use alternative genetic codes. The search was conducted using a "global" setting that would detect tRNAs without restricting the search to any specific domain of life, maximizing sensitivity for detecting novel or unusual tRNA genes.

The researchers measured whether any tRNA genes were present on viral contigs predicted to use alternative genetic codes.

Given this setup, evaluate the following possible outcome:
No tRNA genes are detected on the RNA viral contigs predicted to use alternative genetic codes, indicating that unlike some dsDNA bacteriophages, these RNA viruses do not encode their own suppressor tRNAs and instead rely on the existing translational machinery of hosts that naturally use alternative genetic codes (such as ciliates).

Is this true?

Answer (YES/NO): YES